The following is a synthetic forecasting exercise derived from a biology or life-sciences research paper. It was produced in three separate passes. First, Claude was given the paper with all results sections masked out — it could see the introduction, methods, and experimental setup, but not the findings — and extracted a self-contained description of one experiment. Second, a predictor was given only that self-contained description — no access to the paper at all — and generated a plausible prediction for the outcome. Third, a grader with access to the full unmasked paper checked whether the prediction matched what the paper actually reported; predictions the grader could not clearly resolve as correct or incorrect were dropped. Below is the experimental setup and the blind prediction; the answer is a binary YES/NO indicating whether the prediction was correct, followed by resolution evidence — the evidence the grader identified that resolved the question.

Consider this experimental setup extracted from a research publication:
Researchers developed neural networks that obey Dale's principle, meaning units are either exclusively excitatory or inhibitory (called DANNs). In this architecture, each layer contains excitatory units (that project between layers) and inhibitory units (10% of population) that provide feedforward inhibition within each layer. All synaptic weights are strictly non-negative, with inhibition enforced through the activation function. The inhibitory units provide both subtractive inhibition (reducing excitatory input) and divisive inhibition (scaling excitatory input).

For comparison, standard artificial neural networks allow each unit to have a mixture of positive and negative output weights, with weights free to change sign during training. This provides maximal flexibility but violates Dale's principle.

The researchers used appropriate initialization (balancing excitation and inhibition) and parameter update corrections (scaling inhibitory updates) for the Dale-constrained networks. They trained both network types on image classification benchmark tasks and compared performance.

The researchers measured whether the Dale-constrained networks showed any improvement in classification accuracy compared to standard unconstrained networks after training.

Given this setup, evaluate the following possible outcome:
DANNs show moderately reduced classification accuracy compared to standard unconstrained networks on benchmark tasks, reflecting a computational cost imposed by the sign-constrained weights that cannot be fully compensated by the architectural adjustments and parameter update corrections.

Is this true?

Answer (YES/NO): NO